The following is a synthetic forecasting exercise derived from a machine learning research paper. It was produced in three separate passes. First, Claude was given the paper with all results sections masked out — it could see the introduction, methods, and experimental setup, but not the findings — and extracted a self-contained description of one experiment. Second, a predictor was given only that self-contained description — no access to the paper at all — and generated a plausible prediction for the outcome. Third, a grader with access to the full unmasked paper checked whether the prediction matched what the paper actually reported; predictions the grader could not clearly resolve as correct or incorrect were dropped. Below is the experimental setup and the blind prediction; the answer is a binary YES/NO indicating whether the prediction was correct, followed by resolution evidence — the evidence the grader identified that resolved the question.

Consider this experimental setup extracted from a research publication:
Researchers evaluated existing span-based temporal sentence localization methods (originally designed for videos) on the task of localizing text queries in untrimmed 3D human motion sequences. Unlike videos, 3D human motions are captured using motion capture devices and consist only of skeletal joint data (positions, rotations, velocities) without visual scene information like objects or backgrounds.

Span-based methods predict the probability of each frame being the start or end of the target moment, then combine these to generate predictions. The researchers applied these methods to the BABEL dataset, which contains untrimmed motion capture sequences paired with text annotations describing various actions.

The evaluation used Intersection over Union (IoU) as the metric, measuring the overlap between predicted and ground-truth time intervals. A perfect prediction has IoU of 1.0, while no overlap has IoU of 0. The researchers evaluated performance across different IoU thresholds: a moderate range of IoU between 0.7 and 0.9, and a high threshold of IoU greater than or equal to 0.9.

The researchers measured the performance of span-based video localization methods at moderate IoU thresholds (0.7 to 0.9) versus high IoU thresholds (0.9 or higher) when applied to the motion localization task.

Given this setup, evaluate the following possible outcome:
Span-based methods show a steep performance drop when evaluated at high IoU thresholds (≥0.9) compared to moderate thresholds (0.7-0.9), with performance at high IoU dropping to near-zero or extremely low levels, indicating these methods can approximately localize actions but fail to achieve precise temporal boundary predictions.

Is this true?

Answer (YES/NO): YES